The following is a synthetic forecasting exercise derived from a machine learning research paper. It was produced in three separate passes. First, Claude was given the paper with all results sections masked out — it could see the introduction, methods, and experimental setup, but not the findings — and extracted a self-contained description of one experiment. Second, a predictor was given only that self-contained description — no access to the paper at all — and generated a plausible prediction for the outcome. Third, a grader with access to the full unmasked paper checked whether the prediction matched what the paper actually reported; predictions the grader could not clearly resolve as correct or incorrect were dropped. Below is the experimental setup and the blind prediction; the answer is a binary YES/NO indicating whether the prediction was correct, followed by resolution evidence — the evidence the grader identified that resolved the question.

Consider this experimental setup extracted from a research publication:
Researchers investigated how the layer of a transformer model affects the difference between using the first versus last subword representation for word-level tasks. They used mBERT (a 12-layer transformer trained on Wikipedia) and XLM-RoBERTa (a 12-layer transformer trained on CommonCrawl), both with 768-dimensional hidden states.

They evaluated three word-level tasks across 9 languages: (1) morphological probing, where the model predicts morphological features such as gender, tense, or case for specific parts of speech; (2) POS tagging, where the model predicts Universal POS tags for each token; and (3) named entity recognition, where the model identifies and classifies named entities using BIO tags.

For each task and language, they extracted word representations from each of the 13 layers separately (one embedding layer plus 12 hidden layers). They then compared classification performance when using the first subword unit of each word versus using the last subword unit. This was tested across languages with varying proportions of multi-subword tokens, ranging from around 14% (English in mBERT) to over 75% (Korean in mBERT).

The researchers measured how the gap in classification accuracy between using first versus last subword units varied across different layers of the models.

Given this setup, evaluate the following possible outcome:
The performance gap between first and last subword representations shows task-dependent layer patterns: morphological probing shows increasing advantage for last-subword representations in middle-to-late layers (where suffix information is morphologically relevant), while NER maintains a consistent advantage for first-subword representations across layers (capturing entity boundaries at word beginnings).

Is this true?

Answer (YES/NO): NO